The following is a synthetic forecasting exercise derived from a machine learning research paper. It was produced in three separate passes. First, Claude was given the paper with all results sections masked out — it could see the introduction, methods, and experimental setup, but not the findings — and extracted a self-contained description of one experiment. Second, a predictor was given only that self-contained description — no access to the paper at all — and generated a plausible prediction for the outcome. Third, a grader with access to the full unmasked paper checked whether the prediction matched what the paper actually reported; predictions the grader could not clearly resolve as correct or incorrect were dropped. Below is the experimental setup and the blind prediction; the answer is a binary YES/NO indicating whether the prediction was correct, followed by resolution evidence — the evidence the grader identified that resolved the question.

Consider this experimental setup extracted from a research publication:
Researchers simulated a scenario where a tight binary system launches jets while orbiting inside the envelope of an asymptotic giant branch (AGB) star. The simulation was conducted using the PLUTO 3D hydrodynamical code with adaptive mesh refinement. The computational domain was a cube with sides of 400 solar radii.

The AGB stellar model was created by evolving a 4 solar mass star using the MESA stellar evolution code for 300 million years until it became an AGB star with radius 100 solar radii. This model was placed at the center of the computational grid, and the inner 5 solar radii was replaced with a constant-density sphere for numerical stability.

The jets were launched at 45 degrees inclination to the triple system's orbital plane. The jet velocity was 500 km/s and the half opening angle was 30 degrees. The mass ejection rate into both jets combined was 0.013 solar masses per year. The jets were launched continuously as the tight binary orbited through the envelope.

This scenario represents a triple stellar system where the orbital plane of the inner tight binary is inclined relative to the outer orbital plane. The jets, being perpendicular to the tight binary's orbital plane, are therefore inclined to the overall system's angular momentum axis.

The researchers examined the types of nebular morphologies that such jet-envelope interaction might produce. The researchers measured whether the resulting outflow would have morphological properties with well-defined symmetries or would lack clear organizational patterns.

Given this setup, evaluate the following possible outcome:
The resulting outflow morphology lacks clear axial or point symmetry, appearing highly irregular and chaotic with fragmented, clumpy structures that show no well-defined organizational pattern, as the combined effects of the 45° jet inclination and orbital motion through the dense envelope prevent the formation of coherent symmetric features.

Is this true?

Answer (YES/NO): YES